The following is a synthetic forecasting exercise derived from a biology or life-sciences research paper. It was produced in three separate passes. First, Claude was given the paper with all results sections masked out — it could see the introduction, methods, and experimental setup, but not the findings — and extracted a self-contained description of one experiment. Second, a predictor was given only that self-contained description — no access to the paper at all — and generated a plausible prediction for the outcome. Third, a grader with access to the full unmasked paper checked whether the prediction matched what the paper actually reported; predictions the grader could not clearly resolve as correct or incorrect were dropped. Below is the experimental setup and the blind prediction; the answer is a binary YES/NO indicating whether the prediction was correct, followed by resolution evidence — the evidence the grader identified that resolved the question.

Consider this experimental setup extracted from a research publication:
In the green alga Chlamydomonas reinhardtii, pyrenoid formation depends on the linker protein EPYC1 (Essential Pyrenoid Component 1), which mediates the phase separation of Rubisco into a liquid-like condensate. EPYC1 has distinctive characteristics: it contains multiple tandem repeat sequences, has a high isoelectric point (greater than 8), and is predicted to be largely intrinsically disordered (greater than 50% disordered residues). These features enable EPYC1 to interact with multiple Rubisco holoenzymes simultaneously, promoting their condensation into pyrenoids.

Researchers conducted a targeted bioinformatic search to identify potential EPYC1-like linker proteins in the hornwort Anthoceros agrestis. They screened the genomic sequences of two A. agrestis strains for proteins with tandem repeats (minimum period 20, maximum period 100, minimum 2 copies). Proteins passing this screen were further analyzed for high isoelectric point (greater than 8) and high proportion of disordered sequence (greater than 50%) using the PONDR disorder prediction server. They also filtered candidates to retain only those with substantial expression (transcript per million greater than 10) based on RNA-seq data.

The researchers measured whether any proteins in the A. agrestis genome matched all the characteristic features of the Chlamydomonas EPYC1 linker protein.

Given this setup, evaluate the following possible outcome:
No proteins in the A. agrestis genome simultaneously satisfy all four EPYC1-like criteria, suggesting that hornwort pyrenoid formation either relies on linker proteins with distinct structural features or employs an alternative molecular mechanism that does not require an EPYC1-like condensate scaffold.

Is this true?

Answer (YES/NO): NO